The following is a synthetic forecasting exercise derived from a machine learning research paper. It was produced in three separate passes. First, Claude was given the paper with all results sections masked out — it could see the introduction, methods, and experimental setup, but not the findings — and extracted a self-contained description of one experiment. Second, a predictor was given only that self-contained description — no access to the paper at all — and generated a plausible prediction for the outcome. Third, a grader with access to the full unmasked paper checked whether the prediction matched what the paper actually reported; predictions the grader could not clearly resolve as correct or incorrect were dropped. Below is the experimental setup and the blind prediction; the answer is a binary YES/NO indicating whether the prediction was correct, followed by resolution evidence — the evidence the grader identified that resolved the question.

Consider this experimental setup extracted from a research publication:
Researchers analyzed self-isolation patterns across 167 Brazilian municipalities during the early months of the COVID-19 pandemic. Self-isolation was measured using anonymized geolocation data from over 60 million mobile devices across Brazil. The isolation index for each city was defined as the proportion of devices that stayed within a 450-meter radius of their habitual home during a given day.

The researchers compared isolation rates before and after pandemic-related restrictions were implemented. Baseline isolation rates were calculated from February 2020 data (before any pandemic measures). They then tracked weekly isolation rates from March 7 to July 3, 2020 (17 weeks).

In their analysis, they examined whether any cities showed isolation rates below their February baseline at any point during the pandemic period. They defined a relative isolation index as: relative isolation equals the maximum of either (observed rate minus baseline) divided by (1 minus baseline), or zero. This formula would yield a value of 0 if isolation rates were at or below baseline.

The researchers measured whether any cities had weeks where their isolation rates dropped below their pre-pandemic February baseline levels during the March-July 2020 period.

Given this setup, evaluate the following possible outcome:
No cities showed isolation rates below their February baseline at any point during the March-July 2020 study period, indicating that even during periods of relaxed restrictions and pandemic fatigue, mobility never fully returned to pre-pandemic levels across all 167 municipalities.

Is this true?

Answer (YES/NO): NO